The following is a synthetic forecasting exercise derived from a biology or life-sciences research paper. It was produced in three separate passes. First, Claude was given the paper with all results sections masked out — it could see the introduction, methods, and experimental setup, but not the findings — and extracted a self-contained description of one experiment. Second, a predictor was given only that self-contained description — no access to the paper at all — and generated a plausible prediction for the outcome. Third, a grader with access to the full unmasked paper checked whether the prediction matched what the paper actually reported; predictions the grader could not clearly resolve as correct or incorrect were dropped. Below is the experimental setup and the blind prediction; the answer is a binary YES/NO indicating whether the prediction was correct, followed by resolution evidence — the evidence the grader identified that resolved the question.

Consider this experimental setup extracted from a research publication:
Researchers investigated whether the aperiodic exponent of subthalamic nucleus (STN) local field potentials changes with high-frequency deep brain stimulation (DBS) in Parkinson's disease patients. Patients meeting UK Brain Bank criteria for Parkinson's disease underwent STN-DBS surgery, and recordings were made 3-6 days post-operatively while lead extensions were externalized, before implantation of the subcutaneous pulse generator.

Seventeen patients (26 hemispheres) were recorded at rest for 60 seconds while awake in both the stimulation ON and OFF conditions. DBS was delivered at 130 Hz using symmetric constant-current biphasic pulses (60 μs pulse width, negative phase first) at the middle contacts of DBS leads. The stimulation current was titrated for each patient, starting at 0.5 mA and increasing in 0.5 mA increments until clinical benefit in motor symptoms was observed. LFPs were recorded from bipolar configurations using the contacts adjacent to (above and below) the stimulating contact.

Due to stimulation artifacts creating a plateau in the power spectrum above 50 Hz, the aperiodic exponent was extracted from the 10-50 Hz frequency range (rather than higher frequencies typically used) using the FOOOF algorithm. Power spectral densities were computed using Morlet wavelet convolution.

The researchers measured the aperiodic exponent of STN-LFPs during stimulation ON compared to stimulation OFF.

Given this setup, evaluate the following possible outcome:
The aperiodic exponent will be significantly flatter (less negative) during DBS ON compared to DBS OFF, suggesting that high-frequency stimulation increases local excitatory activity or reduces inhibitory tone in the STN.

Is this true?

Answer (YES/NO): NO